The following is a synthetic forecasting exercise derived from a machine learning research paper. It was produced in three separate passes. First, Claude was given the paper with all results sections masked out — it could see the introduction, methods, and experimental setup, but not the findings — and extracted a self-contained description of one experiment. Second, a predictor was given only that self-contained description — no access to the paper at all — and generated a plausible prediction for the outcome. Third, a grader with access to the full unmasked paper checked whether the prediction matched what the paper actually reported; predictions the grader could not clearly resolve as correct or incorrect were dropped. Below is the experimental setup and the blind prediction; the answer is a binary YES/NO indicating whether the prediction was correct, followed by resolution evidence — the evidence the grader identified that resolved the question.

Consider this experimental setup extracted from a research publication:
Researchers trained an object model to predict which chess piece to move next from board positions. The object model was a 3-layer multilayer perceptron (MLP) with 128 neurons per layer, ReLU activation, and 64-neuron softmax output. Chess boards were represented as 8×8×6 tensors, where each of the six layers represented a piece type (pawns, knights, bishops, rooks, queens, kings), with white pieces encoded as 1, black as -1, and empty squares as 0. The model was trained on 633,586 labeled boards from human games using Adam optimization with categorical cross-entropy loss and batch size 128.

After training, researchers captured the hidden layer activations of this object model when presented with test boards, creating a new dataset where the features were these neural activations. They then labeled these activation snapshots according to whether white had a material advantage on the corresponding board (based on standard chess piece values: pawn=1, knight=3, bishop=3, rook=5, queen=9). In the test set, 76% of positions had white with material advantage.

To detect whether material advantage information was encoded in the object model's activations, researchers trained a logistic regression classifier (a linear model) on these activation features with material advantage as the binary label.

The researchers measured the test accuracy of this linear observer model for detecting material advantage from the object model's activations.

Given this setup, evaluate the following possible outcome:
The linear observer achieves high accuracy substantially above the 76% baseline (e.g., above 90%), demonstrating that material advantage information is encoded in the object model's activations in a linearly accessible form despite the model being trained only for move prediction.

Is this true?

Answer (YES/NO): NO